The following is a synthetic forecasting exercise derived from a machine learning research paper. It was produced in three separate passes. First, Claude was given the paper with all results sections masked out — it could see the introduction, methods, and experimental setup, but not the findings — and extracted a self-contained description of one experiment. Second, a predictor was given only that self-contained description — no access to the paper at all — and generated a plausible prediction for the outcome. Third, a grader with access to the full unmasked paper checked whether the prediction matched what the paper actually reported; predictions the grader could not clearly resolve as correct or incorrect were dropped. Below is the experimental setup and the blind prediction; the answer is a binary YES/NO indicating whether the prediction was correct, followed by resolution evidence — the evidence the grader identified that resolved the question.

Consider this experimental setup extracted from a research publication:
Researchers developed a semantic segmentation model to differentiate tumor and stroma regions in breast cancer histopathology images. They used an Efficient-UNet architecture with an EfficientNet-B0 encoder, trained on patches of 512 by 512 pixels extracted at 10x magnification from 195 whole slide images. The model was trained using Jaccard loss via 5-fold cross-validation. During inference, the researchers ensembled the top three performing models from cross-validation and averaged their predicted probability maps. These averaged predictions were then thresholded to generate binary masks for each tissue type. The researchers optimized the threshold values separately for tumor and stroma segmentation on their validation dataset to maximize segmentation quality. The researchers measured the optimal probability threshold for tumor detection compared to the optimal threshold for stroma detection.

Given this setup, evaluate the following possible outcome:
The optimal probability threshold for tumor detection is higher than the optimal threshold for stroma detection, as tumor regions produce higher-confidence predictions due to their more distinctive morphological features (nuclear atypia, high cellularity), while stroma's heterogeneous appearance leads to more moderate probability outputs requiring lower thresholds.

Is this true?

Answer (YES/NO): NO